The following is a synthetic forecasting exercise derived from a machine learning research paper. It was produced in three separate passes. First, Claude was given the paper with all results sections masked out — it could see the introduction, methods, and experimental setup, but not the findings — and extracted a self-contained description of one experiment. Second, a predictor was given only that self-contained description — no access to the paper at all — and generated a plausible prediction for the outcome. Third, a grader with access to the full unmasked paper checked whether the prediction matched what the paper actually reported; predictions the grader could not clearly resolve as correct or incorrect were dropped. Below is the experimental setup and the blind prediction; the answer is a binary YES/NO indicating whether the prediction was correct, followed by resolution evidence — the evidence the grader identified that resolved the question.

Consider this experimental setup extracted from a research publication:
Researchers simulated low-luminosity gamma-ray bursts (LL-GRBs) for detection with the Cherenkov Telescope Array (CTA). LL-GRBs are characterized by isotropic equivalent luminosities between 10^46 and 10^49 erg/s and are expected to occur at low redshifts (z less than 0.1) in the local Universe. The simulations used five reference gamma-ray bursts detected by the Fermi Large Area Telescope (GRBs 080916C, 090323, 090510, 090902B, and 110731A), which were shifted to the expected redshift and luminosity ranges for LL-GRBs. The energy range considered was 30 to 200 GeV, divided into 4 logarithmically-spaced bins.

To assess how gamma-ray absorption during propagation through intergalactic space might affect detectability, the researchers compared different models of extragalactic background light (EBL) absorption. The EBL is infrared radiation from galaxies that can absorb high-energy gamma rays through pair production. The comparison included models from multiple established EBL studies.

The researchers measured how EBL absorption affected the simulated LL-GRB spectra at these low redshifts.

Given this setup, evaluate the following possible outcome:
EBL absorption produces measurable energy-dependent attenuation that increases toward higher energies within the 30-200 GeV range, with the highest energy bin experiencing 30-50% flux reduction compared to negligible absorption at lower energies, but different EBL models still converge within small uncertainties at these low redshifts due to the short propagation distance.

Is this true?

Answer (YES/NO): NO